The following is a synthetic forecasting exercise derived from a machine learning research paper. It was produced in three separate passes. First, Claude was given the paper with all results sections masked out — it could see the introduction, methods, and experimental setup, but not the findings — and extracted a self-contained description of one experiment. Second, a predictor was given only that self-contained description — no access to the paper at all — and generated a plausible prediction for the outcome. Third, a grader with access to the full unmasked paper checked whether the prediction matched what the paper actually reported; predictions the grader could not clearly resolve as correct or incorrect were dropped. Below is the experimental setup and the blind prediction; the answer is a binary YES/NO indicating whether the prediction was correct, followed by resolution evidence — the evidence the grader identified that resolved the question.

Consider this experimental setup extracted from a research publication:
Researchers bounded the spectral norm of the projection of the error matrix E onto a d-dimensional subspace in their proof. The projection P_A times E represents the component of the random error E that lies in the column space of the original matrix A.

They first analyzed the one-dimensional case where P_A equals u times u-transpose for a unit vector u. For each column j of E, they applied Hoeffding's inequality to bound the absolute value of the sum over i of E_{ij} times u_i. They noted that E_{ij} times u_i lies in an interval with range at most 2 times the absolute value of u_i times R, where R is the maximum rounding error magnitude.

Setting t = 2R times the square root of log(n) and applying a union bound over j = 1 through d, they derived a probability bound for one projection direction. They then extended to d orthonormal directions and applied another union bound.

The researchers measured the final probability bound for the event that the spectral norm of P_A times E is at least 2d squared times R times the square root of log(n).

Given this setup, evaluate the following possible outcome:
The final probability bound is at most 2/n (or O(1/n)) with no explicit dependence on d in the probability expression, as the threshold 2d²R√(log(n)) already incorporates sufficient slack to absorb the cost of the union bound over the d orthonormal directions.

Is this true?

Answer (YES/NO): NO